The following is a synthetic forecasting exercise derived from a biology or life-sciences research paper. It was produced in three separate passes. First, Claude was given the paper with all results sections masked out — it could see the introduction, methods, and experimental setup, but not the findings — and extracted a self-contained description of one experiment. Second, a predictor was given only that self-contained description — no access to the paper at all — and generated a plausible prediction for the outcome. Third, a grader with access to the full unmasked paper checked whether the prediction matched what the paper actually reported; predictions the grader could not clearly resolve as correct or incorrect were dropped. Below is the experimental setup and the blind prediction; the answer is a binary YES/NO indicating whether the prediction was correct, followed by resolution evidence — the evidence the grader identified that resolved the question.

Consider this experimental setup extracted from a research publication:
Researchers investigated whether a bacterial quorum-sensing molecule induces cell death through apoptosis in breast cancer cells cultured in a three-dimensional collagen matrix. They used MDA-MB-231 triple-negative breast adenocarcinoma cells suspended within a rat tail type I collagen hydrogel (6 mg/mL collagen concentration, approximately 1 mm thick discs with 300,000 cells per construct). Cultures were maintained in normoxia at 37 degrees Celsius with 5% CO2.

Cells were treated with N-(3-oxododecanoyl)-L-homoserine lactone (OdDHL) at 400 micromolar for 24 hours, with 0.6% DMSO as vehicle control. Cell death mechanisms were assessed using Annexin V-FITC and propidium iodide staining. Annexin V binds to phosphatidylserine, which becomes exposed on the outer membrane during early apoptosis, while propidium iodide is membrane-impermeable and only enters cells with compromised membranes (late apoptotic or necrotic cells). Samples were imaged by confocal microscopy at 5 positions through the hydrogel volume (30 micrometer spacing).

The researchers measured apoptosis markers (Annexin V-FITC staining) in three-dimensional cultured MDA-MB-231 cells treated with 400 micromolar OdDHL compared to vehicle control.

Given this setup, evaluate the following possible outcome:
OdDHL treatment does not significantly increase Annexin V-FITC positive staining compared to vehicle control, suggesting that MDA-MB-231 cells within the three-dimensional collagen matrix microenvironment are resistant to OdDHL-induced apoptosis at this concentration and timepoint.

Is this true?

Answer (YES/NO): YES